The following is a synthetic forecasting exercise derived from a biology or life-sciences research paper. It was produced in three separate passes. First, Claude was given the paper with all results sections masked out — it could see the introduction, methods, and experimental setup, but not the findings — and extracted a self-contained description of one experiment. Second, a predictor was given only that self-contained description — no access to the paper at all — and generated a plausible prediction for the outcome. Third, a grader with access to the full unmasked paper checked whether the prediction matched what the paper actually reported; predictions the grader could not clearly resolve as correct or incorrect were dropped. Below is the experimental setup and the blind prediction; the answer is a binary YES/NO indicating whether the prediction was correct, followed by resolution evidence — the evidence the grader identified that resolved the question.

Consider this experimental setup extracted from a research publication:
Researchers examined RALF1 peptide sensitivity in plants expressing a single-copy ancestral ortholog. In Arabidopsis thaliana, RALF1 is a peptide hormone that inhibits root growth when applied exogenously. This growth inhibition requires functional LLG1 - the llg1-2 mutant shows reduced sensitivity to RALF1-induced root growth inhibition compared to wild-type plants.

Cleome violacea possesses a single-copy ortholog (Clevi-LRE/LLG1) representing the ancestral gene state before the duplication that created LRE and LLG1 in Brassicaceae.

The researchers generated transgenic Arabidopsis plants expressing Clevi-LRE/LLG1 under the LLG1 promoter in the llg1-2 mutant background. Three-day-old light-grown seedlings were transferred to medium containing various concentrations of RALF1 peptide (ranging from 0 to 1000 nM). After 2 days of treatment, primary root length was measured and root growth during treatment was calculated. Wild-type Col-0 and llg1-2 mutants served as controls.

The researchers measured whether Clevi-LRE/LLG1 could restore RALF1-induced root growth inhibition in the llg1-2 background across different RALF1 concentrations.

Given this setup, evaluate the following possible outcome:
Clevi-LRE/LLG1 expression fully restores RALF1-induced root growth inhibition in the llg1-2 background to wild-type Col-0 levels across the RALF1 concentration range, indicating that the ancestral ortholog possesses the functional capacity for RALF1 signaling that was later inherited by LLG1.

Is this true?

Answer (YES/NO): YES